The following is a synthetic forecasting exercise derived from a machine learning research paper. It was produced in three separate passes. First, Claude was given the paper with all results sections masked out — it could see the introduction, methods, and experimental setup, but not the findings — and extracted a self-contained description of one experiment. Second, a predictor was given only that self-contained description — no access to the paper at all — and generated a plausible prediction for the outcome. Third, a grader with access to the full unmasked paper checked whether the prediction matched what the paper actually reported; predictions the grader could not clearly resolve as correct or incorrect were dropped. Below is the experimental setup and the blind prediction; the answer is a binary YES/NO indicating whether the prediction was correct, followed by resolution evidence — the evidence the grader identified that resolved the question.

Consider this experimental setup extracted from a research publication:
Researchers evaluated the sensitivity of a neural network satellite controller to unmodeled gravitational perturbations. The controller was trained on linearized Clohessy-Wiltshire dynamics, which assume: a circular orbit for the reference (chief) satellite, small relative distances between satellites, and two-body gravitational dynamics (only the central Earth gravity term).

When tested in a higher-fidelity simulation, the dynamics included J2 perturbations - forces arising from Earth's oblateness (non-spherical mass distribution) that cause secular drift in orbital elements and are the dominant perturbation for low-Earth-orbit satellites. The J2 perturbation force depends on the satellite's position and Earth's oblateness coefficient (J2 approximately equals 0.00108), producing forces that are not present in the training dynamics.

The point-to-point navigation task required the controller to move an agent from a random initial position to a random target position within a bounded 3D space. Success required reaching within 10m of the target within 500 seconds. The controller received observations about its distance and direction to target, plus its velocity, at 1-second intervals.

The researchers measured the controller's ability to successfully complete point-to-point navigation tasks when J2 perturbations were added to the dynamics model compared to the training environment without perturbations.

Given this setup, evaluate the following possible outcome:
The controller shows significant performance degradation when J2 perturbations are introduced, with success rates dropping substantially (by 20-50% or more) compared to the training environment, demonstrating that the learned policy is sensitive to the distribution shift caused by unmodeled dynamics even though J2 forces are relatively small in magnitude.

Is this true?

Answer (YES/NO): NO